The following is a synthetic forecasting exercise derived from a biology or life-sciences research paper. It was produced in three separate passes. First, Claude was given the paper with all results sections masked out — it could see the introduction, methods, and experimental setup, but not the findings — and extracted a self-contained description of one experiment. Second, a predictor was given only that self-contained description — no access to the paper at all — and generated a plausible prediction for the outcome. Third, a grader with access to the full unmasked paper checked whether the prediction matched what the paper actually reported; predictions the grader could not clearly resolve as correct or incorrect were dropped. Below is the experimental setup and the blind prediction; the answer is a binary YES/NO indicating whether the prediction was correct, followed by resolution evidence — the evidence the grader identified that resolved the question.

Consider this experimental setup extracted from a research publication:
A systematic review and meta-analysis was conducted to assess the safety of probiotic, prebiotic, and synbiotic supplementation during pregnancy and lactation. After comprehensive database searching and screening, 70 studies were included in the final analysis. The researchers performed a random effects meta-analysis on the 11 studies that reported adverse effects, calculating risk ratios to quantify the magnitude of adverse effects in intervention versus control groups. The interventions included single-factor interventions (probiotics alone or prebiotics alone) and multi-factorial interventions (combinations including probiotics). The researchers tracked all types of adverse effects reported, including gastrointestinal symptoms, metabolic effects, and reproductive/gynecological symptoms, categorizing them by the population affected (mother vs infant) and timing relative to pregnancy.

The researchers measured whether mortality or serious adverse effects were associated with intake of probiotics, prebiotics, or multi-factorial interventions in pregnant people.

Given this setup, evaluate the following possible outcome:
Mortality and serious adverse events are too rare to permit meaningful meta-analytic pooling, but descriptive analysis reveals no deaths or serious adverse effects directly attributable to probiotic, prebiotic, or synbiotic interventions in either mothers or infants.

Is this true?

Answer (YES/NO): YES